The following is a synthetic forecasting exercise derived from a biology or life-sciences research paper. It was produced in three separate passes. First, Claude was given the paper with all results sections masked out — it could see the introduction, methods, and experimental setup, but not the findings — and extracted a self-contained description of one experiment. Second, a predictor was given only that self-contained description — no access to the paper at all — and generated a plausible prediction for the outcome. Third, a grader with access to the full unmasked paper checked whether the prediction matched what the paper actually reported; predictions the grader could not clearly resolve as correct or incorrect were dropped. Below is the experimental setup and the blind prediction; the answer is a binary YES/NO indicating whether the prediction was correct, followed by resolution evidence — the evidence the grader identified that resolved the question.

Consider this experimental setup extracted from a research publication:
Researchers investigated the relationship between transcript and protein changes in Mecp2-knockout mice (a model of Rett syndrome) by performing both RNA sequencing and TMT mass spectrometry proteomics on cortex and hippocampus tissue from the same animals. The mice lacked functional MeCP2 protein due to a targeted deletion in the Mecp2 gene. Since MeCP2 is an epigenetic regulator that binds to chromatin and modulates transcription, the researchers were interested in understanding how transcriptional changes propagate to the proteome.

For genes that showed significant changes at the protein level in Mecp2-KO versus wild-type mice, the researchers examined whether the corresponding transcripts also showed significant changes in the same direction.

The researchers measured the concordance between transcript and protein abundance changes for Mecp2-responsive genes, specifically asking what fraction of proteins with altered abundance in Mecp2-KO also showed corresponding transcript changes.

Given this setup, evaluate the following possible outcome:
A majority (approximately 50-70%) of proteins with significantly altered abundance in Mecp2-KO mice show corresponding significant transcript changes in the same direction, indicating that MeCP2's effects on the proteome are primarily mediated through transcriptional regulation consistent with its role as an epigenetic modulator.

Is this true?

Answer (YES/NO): NO